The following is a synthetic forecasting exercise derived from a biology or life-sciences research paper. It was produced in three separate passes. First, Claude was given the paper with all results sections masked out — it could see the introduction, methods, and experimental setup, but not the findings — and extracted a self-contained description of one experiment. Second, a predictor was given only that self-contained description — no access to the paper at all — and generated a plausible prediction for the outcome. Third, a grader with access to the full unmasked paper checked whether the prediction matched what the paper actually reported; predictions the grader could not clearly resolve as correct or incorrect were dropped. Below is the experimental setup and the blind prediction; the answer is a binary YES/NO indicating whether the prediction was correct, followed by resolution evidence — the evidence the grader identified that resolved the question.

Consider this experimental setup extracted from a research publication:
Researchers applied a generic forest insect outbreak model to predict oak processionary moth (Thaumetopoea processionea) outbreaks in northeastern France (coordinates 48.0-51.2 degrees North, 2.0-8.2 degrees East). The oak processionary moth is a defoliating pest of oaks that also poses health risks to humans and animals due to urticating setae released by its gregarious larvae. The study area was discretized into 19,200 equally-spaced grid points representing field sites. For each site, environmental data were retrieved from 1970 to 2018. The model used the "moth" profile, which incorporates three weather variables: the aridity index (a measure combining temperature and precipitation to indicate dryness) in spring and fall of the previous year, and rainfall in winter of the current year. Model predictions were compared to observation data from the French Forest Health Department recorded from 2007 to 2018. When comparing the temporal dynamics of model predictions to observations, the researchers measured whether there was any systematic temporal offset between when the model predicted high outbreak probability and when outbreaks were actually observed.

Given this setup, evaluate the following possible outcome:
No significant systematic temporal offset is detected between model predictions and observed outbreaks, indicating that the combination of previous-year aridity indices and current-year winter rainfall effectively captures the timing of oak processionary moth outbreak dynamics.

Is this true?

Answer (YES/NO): NO